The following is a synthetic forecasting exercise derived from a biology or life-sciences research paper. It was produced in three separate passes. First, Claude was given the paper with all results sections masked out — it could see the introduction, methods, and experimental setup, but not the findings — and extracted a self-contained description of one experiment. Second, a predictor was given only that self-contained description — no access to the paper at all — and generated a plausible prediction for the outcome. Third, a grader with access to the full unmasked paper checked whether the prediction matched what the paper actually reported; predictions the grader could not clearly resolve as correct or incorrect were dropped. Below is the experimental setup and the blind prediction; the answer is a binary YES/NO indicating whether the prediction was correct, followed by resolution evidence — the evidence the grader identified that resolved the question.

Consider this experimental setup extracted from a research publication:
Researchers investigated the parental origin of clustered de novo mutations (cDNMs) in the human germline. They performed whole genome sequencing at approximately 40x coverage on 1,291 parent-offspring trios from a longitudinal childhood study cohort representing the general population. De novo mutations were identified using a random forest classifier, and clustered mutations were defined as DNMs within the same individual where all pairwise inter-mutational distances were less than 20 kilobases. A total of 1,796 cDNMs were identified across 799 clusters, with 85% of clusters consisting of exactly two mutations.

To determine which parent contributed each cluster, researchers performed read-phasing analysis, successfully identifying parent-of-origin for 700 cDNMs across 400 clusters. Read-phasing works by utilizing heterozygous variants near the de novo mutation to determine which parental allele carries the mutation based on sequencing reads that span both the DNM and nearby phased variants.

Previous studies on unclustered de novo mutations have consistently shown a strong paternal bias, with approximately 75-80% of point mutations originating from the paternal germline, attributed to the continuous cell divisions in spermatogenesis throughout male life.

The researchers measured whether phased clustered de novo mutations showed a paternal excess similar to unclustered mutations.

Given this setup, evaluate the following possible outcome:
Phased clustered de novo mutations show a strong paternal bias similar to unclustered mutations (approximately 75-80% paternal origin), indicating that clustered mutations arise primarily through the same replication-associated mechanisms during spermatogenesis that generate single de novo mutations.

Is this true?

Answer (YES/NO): NO